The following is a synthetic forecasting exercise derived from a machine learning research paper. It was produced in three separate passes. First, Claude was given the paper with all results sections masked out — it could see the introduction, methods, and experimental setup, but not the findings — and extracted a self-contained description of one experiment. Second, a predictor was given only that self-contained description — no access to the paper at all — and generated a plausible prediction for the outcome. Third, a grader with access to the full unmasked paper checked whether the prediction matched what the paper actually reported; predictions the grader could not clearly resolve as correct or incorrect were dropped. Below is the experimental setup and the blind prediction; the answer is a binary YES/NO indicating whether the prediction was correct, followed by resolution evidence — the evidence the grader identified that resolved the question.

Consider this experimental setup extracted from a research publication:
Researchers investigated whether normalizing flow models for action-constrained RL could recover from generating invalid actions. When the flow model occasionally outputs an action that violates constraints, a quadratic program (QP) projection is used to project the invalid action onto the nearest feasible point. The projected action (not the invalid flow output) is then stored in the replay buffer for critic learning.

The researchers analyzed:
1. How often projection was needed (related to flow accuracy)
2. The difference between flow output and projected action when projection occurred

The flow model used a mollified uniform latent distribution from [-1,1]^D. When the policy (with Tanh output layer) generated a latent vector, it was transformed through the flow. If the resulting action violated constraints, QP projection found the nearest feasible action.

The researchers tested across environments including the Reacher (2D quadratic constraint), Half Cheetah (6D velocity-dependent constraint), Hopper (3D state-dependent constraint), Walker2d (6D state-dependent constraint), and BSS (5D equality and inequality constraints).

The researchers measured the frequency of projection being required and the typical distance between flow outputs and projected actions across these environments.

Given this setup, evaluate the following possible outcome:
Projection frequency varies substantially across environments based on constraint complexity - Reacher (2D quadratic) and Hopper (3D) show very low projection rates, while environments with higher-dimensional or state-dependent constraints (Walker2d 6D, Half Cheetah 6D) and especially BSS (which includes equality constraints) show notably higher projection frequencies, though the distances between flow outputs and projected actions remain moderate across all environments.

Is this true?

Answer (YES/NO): NO